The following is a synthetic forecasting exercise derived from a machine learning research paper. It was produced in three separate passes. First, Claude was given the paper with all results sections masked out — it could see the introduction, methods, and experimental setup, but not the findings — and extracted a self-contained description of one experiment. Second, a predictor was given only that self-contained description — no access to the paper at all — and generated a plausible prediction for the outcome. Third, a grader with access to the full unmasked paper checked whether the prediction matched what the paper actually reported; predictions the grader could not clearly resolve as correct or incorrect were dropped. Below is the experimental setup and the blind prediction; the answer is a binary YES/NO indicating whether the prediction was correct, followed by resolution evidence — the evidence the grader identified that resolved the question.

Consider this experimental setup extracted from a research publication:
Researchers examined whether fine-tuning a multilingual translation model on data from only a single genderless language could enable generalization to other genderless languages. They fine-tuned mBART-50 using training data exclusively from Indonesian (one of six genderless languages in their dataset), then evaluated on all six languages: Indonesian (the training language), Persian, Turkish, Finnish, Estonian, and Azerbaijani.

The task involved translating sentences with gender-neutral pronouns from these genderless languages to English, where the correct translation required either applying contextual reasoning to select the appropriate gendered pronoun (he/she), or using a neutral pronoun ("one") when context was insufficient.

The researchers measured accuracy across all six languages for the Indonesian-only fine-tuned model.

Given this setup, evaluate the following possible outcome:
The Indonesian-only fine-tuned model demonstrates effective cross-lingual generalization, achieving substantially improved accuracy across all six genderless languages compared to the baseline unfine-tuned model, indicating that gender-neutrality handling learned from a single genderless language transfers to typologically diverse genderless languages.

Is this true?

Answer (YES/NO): YES